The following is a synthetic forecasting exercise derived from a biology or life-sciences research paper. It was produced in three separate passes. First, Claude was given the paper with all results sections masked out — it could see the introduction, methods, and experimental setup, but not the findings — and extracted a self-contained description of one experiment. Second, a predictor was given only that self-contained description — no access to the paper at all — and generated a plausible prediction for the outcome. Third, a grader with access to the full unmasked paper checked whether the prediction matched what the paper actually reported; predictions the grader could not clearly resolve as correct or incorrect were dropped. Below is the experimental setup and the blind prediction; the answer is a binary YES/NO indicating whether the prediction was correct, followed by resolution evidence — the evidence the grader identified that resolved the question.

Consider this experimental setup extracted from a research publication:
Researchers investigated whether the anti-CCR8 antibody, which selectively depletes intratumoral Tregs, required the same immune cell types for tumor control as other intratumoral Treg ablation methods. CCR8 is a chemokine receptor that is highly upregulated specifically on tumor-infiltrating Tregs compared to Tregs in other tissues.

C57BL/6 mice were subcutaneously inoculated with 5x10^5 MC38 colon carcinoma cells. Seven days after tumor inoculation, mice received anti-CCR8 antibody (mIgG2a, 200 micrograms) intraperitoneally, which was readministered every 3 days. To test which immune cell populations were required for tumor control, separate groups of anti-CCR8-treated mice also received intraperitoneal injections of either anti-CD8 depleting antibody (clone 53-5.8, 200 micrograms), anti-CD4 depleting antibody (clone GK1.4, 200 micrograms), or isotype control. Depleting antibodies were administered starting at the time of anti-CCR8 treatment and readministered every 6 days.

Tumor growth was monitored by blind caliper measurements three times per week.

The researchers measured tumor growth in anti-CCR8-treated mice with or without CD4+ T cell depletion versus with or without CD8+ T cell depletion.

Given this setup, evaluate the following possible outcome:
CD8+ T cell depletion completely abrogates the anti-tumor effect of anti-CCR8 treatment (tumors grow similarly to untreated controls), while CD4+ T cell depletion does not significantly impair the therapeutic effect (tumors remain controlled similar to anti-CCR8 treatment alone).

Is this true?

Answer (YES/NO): NO